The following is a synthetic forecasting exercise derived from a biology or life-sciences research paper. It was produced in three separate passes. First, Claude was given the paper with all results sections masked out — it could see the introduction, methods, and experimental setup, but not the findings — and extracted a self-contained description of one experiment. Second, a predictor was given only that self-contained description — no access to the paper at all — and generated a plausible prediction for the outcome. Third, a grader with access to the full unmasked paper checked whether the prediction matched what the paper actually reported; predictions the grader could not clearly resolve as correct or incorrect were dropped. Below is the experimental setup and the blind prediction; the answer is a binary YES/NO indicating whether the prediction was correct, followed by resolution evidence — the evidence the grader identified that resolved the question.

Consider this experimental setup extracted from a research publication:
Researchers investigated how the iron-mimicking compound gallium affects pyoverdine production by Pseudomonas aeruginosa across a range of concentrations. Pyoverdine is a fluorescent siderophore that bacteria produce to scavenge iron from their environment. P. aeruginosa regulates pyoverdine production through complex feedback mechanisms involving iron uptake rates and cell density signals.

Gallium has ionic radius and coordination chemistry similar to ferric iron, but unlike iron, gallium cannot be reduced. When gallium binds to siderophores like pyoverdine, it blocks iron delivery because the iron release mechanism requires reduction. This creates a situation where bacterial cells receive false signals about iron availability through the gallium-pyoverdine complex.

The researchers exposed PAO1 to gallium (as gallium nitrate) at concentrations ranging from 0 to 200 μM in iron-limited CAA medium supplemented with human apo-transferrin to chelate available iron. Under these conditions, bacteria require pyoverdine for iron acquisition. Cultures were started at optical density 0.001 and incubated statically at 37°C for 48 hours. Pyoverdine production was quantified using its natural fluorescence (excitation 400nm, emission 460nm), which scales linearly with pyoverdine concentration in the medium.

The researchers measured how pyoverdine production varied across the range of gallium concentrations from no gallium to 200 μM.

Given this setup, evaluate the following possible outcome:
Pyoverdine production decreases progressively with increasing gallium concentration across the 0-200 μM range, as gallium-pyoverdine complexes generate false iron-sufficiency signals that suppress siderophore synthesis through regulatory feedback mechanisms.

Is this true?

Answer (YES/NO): NO